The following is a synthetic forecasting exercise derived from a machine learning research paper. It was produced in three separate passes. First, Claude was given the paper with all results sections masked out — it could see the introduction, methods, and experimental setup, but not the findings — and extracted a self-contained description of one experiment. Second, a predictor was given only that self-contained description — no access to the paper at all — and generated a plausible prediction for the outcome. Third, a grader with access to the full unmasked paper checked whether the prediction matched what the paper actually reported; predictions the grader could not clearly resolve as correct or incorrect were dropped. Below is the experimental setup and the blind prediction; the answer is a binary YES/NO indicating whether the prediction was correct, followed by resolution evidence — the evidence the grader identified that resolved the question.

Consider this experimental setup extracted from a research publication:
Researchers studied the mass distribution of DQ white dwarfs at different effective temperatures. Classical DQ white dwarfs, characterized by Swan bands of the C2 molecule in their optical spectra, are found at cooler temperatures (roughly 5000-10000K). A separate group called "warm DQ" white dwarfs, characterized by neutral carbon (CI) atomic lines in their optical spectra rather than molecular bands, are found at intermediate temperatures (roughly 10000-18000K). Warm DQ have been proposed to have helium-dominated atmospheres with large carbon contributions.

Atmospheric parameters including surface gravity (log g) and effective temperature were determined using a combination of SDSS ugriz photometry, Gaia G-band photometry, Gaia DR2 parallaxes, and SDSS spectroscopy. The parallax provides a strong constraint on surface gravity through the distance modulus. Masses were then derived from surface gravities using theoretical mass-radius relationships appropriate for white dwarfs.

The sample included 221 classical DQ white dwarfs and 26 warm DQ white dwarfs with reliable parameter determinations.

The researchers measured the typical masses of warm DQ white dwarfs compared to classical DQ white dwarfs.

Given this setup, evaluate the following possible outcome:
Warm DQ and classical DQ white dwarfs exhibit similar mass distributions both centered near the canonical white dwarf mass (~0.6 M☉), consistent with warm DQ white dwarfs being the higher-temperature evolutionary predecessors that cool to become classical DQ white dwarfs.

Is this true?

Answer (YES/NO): NO